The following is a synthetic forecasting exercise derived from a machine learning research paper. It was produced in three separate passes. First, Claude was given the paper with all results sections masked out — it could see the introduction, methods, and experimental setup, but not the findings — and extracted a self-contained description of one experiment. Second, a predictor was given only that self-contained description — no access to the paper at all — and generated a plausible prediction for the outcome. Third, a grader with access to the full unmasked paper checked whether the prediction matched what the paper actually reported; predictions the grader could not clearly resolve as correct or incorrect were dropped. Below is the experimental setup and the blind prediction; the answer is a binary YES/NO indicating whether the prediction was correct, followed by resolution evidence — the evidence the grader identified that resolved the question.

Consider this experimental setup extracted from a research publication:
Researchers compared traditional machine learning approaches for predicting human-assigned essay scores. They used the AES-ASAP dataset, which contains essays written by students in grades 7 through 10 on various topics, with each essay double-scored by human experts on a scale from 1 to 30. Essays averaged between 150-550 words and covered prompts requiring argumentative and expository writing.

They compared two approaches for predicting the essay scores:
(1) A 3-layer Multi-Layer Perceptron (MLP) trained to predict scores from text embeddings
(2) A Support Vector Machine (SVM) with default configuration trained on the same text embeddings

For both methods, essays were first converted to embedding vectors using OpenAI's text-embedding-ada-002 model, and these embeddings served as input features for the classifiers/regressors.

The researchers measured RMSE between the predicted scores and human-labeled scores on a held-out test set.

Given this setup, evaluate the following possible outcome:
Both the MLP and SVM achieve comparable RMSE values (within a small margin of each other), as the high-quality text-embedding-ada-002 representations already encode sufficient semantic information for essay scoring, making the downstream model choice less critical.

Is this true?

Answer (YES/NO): NO